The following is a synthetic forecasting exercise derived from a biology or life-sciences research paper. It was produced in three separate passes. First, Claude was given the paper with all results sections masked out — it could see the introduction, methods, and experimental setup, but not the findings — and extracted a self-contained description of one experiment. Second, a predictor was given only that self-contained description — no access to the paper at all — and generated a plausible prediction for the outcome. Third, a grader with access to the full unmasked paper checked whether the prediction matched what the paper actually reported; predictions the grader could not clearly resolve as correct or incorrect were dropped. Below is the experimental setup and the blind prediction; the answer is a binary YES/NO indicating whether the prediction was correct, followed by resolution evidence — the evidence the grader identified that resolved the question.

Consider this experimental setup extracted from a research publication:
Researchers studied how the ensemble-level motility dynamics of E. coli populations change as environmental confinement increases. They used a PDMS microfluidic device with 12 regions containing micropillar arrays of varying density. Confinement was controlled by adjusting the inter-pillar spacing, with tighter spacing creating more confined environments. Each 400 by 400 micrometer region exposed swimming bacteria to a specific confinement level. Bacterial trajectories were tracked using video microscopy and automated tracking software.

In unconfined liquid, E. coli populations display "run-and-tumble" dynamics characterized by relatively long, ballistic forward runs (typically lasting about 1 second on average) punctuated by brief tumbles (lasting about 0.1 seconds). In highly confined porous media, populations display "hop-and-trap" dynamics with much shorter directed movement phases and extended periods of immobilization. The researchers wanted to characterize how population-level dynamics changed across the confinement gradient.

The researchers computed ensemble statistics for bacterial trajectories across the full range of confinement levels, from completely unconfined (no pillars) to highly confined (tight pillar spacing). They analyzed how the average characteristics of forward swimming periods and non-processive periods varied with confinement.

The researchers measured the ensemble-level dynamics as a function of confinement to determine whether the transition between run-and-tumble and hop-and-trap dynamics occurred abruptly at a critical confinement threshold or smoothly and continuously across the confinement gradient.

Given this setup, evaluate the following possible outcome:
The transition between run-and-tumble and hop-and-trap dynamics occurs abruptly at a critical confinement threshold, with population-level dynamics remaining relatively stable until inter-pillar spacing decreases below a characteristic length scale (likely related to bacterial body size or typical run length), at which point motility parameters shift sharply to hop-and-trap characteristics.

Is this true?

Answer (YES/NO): NO